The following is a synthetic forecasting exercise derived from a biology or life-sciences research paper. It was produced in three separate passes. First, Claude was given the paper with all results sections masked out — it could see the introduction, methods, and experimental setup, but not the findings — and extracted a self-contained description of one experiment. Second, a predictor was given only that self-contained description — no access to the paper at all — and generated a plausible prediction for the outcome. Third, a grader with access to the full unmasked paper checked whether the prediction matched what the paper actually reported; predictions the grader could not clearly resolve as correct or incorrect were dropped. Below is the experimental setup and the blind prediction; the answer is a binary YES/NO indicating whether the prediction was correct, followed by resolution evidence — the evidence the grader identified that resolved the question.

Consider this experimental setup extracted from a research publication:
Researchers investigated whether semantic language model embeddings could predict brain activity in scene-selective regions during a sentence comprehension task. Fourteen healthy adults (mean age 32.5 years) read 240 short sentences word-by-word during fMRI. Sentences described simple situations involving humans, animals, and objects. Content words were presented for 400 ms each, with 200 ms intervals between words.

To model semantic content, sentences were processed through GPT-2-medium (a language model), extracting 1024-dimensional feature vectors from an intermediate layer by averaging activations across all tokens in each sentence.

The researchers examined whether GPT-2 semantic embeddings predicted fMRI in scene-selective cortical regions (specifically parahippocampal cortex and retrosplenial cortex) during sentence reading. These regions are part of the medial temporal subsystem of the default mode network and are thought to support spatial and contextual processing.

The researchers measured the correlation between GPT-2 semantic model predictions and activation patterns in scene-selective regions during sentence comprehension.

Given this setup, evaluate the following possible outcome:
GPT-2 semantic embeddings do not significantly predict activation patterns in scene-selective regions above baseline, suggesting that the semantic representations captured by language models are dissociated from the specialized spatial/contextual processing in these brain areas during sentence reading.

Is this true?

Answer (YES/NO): NO